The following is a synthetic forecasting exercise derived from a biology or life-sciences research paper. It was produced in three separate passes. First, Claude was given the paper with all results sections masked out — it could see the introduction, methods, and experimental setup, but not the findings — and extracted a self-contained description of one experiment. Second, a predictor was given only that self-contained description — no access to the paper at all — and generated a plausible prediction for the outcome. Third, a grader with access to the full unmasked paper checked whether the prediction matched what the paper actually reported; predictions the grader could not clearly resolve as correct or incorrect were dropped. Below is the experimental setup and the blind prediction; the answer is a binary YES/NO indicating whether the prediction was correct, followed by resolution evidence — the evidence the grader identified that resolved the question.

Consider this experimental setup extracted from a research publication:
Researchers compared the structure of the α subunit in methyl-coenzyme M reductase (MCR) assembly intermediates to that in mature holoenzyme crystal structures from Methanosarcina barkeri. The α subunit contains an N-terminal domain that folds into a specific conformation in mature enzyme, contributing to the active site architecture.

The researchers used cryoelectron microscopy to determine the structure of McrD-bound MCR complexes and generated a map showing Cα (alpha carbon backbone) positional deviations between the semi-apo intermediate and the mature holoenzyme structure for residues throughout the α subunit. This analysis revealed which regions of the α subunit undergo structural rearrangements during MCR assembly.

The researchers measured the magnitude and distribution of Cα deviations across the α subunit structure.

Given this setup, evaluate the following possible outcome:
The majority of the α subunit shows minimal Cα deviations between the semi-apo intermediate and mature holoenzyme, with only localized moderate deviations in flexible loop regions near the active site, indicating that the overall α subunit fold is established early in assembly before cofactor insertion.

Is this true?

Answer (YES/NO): NO